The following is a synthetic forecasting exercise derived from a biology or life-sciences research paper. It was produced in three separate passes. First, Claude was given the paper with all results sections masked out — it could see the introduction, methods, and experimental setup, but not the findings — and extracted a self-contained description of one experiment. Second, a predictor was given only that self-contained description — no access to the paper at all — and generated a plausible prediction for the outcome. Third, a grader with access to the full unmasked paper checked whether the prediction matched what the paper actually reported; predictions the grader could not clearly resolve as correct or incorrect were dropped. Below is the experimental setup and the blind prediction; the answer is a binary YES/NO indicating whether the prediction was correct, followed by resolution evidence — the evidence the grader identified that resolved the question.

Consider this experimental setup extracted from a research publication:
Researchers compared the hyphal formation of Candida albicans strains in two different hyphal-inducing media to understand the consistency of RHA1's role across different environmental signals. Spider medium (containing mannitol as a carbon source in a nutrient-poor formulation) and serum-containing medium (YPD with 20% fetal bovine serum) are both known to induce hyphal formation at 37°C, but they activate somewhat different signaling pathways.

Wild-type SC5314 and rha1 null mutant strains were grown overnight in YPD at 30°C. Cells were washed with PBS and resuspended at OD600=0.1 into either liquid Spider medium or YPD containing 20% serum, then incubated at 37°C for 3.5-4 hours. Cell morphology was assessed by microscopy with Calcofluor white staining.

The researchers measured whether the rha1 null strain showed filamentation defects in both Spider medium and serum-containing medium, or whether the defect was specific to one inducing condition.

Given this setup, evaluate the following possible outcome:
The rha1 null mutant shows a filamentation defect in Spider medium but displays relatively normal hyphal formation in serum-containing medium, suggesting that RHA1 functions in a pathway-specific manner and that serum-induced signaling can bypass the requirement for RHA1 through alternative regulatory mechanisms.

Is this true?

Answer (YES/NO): NO